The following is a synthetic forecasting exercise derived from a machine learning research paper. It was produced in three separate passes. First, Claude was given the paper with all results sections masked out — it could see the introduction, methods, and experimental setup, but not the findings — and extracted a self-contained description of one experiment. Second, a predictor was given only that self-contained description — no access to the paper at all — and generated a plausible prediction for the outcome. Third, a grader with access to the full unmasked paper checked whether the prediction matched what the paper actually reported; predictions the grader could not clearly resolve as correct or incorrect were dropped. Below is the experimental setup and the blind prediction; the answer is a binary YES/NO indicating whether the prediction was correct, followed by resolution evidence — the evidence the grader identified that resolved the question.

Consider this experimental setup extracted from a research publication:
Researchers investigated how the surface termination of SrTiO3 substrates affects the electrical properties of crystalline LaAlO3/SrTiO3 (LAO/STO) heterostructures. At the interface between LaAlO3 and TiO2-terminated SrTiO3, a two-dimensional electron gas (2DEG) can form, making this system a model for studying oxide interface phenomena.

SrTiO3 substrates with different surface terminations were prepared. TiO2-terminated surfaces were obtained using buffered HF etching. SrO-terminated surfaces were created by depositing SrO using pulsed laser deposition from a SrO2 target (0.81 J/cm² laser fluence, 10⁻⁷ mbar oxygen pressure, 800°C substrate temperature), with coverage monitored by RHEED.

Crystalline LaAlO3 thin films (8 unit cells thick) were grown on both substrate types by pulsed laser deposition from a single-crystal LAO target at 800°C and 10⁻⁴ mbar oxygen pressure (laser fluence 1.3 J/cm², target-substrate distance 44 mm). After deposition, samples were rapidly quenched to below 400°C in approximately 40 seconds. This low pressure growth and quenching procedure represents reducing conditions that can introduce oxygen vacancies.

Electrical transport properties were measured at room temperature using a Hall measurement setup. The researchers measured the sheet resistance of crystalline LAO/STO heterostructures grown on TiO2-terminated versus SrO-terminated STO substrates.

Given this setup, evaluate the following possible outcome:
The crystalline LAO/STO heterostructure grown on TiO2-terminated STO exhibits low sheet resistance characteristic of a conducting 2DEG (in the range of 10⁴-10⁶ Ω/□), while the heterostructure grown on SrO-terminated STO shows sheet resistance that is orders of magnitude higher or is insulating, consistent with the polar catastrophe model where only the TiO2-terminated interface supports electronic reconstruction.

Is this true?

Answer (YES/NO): NO